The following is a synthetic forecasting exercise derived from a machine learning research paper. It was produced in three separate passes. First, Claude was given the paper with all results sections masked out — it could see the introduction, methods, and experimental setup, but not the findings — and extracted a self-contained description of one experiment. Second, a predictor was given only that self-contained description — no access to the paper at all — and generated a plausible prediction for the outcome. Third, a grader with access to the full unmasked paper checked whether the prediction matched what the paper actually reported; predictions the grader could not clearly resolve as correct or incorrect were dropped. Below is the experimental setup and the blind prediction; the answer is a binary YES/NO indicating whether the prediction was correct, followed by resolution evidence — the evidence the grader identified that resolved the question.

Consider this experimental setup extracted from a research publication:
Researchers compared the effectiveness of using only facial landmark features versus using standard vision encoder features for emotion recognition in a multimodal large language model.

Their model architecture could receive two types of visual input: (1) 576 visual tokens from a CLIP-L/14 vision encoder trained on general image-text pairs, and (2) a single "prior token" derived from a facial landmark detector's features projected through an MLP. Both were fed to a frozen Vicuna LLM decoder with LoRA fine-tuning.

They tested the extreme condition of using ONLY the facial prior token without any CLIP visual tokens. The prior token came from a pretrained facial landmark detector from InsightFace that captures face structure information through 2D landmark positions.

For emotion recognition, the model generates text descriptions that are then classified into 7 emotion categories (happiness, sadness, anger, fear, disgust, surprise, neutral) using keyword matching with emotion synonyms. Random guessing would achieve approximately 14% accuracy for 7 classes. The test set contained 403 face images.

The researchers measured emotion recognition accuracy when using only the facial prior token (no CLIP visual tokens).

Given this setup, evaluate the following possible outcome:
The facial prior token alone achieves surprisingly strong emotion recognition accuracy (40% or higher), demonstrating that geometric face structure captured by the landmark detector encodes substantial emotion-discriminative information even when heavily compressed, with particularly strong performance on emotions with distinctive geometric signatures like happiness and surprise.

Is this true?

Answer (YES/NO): YES